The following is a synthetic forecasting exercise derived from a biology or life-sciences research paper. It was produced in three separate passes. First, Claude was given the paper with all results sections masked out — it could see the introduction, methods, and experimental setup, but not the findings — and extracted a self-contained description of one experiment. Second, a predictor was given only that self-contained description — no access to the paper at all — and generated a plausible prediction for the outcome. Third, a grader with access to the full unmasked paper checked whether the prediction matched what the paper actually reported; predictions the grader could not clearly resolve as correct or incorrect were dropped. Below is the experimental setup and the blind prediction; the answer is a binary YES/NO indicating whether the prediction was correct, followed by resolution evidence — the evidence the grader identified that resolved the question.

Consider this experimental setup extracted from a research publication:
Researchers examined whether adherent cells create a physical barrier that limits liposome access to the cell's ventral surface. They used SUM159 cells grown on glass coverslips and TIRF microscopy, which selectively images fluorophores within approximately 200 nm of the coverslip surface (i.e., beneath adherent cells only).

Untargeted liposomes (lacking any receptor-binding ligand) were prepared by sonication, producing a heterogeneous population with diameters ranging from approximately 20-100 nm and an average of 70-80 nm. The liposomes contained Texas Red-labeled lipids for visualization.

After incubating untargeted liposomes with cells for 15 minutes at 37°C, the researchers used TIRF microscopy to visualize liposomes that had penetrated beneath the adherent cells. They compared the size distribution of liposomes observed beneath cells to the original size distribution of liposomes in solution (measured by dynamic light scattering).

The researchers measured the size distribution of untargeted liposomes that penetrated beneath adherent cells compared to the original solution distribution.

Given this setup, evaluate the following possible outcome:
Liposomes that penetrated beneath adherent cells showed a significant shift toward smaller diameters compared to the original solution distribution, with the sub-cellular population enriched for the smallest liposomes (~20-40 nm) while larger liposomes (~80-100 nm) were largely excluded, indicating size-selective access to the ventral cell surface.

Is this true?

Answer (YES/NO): YES